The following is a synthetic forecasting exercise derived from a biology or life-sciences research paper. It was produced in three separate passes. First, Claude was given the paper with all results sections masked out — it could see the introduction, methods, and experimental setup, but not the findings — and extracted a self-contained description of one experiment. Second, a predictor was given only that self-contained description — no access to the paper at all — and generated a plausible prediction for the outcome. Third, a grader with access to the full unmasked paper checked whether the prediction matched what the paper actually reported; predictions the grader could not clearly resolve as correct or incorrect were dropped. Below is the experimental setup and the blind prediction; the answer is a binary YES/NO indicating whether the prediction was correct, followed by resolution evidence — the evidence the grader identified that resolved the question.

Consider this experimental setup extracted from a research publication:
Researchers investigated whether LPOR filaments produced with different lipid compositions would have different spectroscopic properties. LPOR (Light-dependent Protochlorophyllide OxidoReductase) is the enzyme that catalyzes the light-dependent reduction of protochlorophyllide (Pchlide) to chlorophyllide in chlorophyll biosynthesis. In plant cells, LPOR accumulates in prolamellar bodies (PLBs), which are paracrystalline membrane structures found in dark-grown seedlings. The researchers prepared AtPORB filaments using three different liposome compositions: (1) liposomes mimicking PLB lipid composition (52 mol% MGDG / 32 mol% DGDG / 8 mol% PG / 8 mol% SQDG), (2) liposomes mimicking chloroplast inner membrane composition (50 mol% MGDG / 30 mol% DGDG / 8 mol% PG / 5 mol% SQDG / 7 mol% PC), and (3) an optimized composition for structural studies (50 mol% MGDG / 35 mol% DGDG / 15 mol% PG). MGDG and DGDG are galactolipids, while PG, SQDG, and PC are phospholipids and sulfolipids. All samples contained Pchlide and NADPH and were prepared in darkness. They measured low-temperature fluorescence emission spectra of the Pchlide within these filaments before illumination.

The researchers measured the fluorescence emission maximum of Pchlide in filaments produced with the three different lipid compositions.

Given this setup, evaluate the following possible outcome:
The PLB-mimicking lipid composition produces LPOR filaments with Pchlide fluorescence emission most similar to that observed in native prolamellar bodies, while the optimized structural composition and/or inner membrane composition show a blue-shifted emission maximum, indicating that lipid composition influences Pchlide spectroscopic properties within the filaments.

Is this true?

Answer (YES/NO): NO